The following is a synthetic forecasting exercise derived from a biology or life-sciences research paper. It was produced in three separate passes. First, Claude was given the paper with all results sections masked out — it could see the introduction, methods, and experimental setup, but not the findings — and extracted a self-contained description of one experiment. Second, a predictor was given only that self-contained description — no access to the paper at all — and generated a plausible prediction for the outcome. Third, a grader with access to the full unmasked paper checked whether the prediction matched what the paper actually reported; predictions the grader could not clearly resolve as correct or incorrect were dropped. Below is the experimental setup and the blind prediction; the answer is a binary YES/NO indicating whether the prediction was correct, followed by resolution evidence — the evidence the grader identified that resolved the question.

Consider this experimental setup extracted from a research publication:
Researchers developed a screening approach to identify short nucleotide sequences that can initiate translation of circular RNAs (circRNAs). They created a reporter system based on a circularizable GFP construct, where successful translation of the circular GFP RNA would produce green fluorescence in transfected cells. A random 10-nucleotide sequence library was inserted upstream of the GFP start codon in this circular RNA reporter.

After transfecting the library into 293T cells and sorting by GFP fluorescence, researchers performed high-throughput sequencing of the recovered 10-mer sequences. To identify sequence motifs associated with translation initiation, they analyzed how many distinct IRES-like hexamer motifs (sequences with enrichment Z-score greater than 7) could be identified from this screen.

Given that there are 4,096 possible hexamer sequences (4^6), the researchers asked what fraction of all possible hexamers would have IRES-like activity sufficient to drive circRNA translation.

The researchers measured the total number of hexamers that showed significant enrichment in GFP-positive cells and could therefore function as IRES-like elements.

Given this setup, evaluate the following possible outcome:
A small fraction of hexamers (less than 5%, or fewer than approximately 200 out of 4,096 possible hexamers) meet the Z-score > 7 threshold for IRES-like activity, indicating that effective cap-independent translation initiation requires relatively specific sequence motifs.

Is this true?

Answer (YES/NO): YES